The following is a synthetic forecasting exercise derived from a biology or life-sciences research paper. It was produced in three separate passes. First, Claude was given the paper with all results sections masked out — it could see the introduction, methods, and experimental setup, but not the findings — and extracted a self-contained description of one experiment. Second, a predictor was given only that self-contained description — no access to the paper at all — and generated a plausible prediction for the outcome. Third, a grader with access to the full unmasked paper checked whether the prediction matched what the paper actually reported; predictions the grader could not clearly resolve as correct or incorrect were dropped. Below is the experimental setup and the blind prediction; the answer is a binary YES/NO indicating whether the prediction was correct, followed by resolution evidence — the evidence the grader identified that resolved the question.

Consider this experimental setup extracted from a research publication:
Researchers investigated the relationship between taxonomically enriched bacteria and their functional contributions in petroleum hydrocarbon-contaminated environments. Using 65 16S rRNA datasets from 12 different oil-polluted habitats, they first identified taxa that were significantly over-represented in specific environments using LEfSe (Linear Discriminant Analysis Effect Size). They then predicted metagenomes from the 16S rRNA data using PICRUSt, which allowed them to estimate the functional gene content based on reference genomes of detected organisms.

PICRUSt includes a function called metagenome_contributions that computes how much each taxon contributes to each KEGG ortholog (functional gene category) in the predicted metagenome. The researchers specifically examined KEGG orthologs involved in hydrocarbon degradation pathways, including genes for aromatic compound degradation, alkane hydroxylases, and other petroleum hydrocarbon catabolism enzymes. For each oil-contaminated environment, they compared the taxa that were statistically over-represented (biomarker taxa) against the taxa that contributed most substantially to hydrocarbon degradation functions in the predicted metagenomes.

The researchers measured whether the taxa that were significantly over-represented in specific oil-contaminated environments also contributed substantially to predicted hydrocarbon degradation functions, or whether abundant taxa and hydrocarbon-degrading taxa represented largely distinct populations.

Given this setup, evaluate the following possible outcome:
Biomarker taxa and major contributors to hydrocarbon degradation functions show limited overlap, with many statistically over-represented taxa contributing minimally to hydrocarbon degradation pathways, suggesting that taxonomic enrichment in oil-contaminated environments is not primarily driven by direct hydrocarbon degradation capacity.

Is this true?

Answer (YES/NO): NO